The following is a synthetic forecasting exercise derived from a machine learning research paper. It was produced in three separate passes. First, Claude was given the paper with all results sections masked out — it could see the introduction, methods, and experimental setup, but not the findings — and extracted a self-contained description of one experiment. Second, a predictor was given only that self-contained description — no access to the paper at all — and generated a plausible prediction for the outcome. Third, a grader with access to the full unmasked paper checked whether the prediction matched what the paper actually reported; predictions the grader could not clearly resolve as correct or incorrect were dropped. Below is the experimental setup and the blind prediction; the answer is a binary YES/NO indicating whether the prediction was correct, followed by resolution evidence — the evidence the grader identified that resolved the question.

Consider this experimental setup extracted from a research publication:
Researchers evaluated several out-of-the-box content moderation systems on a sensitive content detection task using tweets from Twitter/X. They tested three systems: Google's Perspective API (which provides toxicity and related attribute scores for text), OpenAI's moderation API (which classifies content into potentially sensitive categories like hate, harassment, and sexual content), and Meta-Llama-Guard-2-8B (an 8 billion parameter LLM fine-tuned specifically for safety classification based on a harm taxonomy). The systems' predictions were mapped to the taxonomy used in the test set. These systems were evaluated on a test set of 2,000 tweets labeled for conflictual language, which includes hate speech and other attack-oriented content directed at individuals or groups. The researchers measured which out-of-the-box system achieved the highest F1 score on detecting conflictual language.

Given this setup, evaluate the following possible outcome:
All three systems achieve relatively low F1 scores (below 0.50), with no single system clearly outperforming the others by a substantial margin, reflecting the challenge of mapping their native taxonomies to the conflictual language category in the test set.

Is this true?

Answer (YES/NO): NO